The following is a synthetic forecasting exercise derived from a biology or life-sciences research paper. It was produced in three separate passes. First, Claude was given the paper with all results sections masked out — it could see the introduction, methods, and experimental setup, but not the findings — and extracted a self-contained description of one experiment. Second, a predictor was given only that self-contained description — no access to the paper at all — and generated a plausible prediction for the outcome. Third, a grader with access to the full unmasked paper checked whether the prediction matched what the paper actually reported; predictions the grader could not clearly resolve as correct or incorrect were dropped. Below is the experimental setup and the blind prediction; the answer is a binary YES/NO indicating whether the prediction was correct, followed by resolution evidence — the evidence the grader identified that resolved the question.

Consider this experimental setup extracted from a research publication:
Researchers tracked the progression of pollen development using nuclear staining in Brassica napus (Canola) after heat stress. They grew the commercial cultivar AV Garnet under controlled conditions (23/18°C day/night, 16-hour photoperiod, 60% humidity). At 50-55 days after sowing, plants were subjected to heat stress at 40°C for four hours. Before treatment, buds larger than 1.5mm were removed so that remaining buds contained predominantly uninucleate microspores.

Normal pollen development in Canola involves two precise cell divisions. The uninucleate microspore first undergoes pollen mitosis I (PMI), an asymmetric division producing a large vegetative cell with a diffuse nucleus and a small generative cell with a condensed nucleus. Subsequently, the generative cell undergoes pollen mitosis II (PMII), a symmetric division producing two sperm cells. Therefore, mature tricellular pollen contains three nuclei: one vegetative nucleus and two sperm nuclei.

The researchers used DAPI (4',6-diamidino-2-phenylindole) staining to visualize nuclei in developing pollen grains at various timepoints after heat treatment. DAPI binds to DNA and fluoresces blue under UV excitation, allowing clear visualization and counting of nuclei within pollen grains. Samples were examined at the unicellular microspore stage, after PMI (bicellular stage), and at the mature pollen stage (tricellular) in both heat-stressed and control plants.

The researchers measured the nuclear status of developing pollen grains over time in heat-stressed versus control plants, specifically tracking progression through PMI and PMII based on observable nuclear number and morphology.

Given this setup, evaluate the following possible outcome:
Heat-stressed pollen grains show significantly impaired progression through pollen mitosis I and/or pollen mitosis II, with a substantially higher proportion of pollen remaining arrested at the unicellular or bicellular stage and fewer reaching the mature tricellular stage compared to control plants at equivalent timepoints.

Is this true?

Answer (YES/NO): NO